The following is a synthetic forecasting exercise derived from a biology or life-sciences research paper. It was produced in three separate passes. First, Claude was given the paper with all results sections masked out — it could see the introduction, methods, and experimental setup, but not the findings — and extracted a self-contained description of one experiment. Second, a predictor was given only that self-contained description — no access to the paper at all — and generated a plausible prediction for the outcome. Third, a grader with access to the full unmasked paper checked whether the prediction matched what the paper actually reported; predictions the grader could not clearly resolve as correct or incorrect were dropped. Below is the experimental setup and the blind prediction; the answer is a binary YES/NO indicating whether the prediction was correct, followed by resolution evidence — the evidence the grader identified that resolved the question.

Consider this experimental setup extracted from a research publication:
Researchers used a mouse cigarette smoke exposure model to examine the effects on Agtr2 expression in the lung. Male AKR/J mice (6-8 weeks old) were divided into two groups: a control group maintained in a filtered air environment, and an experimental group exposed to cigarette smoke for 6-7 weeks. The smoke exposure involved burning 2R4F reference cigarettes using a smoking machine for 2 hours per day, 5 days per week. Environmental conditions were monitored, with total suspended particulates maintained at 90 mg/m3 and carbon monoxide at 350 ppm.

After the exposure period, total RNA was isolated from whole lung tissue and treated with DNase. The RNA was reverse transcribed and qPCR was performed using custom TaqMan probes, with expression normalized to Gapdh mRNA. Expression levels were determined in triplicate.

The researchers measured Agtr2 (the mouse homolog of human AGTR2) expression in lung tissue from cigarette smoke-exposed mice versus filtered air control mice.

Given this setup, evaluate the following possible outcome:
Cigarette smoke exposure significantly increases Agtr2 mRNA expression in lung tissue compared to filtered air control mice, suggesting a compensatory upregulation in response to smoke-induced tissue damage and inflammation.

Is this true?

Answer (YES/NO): YES